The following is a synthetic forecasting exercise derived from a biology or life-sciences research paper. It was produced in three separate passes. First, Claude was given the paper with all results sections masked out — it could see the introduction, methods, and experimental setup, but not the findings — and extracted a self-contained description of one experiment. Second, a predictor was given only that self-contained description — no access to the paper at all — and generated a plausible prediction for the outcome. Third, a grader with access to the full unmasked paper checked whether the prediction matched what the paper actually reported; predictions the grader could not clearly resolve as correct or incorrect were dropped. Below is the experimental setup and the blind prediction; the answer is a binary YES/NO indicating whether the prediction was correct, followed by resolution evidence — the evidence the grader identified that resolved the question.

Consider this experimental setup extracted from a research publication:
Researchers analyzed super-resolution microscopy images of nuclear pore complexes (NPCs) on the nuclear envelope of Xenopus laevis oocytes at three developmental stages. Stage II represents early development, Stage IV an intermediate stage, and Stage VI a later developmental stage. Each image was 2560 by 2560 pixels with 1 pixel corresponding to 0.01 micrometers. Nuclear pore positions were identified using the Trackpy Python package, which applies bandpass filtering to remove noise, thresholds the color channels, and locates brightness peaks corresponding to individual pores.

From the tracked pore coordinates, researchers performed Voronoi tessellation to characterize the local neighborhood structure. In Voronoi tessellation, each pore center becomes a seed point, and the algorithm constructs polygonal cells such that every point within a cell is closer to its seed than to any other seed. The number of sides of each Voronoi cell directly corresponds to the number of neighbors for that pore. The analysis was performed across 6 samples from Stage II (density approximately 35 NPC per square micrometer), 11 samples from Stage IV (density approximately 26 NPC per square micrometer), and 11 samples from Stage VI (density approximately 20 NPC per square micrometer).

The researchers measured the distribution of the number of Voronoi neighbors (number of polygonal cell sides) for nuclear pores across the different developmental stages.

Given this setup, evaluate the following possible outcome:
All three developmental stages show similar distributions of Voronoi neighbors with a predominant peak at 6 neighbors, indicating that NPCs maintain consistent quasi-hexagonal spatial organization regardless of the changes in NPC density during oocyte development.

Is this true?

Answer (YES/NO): NO